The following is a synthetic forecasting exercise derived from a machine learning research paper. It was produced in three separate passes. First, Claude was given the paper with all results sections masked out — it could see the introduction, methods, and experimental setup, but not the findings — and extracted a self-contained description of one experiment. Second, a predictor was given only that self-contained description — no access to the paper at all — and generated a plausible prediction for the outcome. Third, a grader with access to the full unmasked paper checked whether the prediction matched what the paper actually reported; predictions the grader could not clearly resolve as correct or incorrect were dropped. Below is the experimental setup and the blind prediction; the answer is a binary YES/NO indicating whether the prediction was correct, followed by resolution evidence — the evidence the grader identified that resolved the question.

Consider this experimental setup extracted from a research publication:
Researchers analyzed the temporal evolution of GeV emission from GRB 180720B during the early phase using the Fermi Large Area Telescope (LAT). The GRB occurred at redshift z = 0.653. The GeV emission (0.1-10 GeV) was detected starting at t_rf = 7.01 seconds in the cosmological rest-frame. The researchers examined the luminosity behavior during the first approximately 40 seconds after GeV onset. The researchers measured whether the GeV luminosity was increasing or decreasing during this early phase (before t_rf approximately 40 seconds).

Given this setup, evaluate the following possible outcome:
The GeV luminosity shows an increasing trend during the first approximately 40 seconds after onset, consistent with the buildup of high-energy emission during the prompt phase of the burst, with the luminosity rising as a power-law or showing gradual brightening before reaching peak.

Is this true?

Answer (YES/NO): YES